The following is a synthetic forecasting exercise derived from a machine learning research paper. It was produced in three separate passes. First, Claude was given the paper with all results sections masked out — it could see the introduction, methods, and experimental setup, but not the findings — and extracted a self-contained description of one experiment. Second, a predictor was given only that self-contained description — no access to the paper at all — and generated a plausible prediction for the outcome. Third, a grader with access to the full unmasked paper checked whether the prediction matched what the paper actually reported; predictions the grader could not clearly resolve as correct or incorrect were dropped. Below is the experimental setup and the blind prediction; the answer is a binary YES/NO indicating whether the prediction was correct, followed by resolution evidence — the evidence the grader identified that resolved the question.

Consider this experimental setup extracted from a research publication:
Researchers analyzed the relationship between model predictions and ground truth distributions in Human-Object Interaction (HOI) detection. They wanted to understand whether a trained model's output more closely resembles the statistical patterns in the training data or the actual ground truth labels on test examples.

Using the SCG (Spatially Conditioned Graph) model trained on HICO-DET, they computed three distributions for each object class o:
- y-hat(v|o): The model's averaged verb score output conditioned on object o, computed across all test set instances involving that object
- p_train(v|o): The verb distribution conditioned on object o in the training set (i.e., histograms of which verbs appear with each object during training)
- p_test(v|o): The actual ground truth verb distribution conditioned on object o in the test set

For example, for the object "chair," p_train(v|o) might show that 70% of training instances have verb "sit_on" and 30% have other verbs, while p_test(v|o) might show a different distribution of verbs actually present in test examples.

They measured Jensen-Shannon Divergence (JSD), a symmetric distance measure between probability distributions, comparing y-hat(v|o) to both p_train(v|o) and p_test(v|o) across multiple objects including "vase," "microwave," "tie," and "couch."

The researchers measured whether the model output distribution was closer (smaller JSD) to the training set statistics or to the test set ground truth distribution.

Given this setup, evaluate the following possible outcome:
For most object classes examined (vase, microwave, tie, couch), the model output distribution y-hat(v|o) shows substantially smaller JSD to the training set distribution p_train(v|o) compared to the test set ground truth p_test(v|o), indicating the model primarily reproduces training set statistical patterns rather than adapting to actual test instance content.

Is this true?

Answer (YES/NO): YES